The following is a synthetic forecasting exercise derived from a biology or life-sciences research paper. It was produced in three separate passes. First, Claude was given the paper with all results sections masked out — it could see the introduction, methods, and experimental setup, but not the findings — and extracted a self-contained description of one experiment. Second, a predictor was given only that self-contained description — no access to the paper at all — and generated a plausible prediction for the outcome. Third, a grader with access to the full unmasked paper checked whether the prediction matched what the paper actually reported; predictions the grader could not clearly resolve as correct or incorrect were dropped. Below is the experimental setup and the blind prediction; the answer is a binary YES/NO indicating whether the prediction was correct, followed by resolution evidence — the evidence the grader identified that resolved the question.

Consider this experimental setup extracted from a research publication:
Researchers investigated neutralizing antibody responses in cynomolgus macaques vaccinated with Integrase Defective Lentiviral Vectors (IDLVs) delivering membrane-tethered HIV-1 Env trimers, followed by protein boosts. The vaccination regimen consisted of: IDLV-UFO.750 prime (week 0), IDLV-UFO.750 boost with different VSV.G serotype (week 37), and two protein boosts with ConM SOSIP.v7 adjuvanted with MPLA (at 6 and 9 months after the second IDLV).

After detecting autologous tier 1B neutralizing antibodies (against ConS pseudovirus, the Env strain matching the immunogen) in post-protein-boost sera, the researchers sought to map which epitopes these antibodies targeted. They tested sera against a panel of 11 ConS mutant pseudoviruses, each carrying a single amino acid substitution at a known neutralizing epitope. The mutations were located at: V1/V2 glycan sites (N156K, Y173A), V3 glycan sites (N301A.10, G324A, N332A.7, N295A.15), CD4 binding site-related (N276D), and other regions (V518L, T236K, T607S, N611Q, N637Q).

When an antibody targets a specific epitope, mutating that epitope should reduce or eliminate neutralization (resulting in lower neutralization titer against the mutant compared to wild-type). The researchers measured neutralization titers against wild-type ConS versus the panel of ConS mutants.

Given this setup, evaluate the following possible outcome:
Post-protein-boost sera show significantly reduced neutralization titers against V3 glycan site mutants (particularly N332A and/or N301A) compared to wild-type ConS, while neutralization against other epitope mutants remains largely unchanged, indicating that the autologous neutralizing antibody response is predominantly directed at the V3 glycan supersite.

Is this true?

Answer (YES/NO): NO